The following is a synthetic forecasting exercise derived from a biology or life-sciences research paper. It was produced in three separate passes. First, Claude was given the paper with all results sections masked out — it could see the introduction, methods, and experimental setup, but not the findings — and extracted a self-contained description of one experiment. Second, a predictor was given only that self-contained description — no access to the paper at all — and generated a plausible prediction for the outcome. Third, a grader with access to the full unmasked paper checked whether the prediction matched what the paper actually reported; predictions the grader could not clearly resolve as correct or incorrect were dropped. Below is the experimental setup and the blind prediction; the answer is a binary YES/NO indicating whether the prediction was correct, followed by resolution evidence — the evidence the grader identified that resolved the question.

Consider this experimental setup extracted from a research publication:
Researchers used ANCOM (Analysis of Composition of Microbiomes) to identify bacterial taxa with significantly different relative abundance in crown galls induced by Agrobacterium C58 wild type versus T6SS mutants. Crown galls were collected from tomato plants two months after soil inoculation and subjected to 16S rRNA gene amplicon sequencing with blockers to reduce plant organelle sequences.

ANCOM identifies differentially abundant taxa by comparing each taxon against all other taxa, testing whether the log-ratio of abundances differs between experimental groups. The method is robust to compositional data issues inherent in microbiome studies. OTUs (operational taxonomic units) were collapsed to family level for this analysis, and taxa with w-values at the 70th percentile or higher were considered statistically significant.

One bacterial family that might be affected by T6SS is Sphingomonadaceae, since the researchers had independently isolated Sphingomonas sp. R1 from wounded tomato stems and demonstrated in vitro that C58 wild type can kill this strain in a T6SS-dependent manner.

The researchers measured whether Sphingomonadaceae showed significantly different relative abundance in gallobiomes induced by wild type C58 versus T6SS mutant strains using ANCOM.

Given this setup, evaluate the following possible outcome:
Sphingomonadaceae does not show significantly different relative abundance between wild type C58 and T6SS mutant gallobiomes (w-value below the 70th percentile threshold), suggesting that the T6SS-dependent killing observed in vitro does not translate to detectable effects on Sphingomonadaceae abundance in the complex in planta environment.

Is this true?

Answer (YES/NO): YES